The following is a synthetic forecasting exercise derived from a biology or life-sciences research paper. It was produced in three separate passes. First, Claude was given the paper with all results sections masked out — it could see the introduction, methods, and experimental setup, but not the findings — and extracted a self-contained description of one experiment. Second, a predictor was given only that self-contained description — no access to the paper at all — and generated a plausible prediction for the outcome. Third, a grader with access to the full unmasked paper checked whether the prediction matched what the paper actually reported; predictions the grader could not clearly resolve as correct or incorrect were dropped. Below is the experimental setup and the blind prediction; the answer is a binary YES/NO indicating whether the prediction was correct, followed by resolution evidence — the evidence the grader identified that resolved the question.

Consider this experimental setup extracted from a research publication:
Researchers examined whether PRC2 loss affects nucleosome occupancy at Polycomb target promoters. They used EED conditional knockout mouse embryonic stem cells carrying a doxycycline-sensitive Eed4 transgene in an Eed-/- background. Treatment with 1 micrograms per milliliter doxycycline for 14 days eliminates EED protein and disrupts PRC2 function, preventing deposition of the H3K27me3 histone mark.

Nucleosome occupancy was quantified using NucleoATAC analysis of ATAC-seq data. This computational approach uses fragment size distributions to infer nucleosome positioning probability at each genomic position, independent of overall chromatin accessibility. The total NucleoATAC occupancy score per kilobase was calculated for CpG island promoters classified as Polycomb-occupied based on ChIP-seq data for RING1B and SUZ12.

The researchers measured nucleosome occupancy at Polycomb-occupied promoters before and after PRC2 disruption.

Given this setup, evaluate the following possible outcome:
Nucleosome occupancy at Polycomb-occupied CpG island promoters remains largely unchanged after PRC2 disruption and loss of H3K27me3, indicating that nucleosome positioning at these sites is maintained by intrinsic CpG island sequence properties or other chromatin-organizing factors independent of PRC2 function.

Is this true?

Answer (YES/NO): YES